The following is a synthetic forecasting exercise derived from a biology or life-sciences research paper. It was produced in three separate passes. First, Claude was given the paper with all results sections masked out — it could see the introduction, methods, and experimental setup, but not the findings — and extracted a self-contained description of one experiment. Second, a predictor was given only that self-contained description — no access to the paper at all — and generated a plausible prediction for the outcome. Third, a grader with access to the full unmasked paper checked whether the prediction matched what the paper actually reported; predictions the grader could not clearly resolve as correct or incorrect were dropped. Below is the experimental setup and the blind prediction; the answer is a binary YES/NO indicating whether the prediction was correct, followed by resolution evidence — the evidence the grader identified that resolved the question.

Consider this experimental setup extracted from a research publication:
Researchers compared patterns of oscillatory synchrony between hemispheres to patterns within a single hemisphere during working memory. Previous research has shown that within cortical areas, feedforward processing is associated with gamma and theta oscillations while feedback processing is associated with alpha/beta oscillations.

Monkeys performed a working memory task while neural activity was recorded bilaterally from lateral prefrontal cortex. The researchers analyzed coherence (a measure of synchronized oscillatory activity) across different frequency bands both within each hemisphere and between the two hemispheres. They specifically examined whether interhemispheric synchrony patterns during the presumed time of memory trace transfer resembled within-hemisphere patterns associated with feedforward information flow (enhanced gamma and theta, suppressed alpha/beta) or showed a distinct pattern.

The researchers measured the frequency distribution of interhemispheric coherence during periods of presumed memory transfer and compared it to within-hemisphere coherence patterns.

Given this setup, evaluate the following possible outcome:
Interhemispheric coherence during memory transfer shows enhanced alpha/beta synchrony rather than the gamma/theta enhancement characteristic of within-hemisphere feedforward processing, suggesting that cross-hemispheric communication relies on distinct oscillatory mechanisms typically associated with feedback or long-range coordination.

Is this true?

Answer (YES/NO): NO